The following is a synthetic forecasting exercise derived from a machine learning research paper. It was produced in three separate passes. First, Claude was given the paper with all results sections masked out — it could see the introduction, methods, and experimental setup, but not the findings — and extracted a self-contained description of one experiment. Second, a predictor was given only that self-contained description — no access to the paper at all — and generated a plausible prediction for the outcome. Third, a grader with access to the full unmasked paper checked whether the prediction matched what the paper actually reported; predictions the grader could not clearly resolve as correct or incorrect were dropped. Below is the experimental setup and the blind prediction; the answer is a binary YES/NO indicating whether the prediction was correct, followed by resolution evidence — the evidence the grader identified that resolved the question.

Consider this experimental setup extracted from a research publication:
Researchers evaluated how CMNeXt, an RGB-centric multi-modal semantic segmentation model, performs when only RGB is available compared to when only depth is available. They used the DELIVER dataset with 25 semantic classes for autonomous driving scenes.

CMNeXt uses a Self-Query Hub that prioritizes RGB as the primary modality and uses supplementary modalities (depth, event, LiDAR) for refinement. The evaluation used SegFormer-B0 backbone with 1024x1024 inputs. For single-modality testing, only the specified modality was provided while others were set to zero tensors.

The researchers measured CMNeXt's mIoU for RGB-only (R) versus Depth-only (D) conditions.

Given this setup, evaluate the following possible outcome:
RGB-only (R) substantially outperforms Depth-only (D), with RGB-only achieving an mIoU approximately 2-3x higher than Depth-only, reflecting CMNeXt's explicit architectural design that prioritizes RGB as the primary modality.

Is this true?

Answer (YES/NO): NO